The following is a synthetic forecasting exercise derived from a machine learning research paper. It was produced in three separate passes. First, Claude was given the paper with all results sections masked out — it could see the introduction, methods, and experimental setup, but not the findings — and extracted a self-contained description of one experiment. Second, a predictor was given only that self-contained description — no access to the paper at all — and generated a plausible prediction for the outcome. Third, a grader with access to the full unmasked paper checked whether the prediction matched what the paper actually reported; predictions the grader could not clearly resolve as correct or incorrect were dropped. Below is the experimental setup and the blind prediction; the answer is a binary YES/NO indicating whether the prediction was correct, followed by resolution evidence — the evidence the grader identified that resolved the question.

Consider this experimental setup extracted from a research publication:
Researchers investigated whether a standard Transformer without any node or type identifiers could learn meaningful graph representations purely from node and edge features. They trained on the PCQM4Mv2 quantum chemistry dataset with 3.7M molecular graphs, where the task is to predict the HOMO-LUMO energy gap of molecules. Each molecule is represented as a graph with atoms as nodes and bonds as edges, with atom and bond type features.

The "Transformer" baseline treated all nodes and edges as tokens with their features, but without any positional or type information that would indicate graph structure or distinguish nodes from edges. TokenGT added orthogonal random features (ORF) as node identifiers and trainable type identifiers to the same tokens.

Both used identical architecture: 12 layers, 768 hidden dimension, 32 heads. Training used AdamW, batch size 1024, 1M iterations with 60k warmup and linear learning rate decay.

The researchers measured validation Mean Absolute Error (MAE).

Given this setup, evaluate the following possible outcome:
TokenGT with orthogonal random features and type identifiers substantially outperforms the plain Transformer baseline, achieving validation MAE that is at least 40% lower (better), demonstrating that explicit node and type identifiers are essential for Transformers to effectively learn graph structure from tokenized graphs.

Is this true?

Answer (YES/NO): YES